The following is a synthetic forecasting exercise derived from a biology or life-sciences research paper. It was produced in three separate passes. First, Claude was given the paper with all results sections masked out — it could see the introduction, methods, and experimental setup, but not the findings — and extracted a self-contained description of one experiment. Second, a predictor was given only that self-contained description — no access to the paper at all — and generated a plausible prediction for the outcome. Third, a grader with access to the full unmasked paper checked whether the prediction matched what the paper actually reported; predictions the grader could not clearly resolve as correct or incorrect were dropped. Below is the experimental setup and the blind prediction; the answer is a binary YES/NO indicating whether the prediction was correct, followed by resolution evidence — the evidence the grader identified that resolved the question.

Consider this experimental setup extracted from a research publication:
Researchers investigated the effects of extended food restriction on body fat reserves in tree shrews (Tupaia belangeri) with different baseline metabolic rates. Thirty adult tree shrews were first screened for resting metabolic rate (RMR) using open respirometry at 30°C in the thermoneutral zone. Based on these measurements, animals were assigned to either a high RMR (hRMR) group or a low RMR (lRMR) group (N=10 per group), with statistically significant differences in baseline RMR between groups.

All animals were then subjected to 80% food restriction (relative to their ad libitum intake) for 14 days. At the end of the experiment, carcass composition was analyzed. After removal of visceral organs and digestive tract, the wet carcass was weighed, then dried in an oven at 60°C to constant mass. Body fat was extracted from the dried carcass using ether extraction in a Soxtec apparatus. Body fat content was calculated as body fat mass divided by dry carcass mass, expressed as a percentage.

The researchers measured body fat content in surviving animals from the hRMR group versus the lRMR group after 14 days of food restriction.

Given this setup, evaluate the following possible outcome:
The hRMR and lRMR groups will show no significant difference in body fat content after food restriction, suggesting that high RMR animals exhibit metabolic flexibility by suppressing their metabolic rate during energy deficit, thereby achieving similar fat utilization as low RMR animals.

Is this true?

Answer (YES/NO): YES